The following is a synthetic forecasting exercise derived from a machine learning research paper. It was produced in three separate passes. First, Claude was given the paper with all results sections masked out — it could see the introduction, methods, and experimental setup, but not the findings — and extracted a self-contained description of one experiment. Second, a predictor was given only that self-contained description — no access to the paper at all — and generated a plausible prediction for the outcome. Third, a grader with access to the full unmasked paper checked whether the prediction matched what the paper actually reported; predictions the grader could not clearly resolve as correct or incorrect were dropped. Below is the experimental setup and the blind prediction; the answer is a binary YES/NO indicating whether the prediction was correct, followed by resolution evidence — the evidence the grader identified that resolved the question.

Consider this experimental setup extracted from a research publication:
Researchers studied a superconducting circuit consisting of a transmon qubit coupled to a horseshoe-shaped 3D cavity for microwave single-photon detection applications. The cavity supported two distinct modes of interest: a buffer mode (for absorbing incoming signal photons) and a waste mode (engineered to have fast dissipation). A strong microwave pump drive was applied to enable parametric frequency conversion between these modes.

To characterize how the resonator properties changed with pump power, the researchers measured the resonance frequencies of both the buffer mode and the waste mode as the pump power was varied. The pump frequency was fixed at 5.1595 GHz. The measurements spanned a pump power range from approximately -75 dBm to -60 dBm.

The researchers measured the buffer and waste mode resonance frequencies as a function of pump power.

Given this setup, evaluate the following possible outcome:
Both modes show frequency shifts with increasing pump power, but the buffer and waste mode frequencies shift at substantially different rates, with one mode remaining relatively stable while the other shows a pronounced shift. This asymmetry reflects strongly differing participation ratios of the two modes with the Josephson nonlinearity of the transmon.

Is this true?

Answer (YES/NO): NO